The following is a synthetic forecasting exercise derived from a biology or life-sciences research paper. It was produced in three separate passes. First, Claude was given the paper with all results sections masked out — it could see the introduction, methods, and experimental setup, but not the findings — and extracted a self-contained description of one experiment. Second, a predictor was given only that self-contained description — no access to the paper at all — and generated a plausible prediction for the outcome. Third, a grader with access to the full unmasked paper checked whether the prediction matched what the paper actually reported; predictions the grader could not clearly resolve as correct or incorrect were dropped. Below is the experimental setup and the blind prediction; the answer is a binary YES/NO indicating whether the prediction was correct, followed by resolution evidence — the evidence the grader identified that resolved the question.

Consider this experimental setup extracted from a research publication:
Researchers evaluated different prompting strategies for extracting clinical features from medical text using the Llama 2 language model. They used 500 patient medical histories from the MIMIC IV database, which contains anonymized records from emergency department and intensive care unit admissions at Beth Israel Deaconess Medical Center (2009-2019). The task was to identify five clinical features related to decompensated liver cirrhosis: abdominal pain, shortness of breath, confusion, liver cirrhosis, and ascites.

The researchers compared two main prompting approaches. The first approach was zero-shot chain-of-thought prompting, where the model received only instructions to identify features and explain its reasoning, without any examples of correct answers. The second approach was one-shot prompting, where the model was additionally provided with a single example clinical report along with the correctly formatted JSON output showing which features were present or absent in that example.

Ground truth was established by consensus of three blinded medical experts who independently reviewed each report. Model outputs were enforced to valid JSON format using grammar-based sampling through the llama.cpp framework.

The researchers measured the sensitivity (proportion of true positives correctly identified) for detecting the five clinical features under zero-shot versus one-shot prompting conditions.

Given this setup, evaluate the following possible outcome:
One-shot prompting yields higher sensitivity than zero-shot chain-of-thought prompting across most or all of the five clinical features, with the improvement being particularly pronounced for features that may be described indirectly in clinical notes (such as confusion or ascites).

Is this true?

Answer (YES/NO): NO